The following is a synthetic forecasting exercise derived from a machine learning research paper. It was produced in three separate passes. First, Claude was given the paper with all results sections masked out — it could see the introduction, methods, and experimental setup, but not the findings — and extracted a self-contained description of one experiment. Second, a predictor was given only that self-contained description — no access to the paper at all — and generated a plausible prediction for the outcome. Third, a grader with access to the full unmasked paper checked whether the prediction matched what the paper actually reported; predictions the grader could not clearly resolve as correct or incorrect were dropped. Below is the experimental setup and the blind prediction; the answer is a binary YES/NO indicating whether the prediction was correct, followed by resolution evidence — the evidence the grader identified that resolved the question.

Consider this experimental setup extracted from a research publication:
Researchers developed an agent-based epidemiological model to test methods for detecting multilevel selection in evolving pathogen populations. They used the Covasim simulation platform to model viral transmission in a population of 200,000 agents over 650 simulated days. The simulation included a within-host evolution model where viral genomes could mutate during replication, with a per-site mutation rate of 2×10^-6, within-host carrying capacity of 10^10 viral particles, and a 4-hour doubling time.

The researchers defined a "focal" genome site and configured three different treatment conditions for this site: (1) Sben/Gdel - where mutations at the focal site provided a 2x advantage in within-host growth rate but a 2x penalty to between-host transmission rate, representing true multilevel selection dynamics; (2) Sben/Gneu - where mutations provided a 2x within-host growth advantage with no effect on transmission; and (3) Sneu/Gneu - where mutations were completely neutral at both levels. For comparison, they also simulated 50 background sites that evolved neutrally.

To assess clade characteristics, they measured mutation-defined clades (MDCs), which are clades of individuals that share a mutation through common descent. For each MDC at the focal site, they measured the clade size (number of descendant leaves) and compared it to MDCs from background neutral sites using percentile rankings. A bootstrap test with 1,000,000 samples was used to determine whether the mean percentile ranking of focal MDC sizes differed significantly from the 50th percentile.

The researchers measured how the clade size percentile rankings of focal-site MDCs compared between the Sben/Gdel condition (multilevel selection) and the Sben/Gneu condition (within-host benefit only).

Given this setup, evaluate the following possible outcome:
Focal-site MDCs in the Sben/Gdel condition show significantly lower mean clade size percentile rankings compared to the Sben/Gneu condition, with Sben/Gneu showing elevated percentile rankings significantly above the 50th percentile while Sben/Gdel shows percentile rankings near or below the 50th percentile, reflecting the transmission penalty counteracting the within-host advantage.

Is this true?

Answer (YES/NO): NO